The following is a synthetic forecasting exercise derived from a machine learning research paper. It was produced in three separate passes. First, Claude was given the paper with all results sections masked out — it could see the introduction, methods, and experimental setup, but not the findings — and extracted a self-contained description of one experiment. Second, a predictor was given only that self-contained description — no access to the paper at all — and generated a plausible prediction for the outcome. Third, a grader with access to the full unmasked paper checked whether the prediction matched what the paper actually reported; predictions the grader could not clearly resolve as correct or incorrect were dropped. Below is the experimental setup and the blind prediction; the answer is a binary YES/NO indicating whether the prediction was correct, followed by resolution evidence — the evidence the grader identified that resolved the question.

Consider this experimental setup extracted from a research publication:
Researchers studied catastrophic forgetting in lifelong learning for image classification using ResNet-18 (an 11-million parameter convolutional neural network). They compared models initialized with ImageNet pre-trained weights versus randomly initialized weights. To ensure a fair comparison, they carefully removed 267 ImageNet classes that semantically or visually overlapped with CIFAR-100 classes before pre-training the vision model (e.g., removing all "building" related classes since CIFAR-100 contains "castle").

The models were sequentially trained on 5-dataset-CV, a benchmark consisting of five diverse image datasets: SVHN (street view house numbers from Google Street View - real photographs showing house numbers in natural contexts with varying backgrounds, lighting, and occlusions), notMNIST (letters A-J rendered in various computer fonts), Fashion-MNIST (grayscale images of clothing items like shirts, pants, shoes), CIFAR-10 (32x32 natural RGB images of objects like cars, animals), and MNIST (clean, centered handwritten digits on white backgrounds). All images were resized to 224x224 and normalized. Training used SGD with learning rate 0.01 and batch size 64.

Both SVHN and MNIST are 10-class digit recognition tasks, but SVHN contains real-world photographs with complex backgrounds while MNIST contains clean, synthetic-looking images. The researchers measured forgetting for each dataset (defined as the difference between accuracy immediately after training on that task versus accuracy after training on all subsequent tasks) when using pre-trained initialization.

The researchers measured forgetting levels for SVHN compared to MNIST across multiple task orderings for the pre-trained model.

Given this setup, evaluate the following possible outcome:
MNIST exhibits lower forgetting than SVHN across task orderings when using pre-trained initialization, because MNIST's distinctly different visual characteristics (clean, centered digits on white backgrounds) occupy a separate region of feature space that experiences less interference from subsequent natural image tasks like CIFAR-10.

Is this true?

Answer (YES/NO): YES